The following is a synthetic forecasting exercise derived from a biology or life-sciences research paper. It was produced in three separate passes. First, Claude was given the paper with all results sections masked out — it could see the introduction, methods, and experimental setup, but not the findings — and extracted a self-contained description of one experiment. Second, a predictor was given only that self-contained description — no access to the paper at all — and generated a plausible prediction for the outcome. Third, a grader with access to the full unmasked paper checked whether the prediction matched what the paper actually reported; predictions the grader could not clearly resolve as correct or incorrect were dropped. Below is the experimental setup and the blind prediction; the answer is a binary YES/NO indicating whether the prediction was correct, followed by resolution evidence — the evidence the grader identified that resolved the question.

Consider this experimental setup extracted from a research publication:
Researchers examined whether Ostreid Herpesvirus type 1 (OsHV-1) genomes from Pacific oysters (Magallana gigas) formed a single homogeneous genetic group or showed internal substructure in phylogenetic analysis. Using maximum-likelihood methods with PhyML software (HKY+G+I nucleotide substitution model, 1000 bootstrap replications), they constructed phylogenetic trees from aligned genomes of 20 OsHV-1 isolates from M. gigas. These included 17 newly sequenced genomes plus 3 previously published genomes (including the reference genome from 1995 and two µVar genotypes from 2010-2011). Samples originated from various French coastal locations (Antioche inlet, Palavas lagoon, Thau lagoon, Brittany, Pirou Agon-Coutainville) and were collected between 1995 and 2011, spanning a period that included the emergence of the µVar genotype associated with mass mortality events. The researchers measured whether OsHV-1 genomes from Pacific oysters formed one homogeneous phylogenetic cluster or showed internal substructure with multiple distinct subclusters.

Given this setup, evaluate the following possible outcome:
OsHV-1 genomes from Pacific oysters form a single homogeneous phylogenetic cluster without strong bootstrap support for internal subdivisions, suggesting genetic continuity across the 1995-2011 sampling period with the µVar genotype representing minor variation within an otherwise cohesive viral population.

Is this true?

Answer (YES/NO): NO